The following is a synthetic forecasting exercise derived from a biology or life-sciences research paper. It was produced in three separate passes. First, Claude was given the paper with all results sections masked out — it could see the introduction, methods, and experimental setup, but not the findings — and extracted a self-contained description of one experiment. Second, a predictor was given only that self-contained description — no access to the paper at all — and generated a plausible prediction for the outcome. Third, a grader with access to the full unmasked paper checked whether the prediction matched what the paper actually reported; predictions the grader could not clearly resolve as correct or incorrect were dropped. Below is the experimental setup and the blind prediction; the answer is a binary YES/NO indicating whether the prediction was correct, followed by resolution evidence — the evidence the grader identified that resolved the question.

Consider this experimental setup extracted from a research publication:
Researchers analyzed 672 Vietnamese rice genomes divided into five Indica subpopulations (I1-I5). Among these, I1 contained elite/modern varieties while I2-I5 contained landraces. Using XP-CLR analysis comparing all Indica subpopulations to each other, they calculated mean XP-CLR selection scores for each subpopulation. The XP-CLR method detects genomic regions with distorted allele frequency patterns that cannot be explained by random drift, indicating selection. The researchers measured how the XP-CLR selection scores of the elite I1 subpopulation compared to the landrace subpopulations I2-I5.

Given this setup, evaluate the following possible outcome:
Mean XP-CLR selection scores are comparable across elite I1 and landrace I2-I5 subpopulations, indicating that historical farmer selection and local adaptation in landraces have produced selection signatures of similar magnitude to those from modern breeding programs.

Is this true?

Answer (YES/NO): NO